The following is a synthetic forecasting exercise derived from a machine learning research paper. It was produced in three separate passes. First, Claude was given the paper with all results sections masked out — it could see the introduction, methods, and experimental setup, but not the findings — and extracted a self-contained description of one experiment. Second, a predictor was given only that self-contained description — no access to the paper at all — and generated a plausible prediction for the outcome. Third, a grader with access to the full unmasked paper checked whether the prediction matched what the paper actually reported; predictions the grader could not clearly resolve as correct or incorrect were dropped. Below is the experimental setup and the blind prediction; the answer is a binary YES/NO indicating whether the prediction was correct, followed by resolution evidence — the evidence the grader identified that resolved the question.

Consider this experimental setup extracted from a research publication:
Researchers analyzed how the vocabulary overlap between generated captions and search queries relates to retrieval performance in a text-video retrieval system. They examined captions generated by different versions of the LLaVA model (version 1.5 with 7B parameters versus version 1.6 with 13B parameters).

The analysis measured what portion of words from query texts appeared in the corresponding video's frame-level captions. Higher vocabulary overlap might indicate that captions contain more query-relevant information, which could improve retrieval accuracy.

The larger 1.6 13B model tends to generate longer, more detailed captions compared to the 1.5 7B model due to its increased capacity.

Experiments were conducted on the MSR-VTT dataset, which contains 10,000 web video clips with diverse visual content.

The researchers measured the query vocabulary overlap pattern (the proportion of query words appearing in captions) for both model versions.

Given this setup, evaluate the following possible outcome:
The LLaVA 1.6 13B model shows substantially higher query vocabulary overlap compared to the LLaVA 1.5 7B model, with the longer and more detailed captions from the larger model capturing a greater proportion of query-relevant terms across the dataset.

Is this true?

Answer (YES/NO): NO